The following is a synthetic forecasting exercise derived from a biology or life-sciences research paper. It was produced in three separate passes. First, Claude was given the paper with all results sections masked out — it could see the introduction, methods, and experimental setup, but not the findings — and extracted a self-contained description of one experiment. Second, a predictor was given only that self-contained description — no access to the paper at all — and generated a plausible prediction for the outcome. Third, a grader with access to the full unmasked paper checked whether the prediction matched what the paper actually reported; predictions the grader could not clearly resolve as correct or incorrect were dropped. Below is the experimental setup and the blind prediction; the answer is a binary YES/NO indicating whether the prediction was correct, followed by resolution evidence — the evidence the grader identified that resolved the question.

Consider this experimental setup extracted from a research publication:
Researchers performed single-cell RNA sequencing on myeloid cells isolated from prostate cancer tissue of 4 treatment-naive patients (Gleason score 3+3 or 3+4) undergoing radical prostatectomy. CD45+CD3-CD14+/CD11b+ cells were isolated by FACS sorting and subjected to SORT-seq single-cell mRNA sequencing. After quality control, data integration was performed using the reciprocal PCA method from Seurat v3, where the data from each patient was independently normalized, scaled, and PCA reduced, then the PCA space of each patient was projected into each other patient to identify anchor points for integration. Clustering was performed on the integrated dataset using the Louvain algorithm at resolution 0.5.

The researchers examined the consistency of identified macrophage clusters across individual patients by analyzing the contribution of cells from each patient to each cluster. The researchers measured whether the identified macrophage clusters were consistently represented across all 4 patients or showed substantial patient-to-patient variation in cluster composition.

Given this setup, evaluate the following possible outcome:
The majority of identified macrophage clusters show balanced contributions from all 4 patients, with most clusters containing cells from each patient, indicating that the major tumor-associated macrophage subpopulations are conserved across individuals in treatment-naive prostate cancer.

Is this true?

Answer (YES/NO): YES